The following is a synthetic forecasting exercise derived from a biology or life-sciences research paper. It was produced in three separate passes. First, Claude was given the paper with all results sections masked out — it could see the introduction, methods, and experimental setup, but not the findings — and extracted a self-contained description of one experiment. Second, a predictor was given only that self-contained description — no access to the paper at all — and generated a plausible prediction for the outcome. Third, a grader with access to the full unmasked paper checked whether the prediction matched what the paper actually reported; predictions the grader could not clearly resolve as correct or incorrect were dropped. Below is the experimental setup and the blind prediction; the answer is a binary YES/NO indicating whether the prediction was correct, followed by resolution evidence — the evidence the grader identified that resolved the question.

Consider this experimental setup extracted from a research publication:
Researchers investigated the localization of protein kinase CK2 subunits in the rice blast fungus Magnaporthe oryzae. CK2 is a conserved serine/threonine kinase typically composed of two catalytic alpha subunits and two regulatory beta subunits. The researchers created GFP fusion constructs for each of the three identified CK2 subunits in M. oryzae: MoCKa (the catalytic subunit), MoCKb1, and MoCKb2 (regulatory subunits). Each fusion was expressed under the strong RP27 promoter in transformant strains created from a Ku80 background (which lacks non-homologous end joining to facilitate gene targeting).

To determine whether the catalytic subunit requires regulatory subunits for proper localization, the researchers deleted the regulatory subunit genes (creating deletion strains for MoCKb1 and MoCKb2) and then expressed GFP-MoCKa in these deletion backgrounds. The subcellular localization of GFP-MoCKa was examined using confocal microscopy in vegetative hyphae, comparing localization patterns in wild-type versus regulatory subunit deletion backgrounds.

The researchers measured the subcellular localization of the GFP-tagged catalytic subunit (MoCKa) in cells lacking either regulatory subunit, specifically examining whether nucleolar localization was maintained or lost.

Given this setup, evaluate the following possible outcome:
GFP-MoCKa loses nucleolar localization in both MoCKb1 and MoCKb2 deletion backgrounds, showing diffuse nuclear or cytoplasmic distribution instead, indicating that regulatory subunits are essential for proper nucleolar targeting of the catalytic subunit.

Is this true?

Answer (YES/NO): NO